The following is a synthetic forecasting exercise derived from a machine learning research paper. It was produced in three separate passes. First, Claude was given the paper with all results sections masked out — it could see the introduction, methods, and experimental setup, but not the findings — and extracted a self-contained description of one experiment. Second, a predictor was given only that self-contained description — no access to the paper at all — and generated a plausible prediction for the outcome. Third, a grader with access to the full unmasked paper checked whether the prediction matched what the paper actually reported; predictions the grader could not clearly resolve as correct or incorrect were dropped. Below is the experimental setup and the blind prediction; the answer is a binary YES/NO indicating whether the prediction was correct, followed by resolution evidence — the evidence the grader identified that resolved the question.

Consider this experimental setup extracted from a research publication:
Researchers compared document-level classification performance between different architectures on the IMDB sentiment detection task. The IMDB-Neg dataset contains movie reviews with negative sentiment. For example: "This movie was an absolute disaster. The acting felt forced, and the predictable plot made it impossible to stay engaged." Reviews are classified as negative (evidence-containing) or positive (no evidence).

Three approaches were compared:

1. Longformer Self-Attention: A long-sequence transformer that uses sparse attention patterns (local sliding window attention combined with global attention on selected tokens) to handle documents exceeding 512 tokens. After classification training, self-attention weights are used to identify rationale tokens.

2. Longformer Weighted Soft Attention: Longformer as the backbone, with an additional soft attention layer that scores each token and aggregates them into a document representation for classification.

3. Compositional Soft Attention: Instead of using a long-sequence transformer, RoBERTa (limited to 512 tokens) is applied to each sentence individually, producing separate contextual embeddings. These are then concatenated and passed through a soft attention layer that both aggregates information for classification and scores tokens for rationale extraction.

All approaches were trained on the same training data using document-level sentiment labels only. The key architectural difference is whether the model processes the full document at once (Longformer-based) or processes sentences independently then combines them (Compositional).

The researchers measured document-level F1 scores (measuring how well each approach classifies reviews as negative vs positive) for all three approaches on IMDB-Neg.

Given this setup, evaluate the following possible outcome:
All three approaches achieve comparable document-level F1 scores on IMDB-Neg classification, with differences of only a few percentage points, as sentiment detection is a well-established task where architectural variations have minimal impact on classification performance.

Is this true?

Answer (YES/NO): YES